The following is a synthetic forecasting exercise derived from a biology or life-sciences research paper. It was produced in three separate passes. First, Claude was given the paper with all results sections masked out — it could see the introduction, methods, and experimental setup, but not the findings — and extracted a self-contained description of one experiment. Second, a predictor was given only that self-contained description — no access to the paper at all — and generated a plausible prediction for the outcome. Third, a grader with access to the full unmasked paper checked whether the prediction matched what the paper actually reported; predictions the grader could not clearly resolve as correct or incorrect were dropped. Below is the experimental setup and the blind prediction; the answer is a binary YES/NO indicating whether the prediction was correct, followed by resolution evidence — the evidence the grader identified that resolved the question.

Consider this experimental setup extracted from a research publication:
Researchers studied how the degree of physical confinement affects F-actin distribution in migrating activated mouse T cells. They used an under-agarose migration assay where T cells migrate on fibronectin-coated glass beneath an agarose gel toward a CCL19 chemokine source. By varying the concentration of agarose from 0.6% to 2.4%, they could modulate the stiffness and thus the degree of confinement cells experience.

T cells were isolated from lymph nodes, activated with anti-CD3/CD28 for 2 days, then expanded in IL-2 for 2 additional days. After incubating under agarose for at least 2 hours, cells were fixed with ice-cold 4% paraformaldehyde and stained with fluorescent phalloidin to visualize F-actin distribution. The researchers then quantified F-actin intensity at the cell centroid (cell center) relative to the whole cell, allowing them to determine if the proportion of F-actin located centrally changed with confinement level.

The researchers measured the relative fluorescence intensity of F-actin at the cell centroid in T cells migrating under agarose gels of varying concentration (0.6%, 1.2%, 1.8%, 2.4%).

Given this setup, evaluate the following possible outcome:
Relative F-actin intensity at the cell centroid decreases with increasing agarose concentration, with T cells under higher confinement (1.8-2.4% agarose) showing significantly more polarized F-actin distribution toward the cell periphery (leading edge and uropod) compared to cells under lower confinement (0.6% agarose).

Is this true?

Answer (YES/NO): NO